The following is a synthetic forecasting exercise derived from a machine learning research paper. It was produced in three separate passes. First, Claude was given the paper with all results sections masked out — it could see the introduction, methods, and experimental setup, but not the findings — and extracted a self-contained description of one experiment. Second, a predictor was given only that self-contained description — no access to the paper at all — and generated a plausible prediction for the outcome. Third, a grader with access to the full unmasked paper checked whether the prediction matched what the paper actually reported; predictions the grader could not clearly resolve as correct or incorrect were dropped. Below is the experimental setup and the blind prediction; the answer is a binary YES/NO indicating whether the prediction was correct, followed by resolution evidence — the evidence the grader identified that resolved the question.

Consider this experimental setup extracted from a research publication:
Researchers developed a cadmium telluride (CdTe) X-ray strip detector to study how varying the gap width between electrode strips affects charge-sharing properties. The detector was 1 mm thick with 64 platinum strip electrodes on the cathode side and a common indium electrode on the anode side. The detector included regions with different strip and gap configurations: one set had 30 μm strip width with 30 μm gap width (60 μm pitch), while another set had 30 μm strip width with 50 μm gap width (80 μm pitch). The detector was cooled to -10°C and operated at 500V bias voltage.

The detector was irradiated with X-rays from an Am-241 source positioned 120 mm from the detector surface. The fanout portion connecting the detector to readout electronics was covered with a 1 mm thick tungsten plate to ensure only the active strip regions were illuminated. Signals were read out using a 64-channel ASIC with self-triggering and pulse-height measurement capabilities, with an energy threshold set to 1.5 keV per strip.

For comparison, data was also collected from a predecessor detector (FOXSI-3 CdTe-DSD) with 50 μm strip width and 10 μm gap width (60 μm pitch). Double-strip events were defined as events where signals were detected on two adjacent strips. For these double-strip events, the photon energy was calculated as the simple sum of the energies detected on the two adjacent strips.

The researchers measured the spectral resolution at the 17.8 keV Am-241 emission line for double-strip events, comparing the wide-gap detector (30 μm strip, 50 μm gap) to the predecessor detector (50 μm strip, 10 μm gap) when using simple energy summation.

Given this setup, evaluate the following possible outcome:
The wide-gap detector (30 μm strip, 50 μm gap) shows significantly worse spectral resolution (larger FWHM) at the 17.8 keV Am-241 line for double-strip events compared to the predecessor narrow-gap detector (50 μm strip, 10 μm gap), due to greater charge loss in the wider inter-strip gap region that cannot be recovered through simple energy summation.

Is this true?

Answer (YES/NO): YES